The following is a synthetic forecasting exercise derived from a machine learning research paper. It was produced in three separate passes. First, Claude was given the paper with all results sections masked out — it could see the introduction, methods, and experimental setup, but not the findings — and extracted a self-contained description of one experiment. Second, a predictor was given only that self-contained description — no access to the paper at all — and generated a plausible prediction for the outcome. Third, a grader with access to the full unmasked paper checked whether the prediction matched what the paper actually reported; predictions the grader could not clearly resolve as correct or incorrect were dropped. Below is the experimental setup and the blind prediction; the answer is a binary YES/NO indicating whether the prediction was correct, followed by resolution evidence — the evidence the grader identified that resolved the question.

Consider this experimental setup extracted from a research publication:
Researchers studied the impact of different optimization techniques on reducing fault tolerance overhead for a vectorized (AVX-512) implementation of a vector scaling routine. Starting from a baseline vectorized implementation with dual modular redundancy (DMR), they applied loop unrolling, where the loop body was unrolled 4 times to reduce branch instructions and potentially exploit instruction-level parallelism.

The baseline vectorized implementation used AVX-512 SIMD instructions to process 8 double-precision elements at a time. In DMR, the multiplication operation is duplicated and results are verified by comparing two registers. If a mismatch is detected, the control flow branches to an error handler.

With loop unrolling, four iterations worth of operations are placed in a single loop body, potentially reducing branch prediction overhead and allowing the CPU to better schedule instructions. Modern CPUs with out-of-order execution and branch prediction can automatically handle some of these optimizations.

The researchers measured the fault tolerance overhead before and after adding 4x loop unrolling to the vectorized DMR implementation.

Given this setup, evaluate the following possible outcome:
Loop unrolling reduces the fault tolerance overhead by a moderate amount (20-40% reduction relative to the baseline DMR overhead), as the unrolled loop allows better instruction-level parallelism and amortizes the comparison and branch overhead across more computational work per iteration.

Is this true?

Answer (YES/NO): NO